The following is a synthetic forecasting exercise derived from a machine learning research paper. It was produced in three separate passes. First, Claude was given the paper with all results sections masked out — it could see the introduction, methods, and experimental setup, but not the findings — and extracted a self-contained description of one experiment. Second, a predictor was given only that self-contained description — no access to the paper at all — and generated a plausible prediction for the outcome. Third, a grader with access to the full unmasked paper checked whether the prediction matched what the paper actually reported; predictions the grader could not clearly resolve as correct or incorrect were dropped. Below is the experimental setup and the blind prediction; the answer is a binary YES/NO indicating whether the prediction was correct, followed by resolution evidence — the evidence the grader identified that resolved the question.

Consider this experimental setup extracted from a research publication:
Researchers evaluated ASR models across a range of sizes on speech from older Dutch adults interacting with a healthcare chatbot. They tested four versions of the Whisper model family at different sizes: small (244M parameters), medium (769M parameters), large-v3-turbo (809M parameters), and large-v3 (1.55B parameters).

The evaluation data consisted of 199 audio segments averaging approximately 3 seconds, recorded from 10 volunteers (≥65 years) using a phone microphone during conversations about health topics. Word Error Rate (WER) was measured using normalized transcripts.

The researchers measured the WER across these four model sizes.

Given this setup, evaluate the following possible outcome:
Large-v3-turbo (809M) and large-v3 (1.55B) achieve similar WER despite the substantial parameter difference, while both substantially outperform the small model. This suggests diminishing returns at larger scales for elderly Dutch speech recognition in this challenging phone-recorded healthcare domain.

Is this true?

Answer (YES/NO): NO